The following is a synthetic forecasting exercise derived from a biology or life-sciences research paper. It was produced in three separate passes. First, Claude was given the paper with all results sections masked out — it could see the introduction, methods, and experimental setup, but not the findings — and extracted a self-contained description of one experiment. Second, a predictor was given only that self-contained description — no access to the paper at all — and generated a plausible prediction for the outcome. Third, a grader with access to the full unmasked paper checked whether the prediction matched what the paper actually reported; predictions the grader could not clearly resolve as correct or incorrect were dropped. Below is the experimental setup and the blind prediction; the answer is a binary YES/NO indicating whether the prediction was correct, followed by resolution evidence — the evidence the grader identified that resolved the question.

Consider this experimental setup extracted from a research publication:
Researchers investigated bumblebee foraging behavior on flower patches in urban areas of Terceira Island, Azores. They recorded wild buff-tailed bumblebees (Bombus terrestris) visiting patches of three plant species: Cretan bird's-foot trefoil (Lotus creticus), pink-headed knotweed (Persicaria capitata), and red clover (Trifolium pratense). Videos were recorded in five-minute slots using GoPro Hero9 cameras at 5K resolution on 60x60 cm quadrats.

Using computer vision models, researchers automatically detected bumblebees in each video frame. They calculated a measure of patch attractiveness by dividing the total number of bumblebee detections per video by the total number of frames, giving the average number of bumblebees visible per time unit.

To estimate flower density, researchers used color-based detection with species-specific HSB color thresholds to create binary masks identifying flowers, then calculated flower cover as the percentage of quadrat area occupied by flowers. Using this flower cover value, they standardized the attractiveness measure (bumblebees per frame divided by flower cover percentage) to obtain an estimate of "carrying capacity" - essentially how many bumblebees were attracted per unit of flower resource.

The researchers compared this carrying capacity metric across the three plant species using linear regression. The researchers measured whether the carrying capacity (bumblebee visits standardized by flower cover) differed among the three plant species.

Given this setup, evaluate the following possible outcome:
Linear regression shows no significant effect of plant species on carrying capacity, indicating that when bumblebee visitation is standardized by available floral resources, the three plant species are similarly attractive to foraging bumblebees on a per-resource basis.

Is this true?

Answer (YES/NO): NO